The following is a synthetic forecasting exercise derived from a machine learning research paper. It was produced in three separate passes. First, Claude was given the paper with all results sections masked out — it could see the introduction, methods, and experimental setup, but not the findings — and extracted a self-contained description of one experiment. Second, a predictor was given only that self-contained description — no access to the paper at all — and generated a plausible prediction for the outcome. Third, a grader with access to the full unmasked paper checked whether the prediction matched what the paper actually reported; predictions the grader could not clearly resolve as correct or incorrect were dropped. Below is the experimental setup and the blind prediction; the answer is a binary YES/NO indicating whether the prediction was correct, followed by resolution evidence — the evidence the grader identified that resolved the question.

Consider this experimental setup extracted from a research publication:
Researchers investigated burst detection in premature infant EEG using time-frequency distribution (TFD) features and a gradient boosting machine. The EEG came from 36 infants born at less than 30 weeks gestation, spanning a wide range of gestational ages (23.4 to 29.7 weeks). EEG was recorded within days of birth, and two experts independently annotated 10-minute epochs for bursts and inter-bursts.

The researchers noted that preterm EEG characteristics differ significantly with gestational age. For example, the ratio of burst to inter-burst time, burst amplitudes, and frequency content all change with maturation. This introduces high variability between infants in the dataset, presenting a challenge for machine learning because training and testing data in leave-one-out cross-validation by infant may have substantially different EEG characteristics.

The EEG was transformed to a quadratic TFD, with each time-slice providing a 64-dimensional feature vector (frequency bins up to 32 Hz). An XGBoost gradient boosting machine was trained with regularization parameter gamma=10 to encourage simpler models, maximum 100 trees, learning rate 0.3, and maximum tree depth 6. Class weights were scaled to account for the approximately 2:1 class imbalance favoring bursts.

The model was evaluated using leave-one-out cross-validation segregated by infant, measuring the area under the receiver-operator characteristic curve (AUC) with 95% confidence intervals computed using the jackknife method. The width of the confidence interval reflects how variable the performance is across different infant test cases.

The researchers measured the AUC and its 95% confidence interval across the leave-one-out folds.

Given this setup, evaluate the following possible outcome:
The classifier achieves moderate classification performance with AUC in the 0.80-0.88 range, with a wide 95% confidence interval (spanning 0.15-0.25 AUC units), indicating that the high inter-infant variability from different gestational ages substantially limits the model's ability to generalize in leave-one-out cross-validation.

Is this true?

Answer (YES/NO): NO